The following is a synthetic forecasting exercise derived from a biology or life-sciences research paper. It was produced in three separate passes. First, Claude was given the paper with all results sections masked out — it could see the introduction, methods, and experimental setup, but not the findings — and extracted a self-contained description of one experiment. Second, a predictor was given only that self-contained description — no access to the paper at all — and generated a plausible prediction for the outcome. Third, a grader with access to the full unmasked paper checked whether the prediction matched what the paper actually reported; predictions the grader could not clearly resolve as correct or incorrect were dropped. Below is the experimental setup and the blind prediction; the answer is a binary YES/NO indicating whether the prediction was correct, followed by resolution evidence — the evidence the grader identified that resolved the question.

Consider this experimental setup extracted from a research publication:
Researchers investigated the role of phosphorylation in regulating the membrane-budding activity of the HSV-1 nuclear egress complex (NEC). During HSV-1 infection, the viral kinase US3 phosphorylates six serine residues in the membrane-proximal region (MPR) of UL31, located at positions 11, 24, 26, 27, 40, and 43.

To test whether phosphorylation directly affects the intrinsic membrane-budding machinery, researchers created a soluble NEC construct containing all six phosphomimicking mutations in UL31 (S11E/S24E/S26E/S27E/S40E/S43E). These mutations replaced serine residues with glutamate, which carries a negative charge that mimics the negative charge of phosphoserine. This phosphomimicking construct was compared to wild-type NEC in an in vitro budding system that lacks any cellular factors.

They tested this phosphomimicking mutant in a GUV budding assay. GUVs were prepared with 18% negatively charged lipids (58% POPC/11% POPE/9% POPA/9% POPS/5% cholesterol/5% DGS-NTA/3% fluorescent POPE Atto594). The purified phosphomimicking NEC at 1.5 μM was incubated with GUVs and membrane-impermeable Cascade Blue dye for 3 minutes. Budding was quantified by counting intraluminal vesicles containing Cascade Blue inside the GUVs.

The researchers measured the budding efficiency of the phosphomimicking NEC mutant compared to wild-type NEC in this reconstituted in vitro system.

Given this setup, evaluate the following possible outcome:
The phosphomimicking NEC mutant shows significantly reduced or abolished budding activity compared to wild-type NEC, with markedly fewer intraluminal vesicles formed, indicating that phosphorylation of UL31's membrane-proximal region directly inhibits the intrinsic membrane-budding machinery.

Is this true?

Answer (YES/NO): YES